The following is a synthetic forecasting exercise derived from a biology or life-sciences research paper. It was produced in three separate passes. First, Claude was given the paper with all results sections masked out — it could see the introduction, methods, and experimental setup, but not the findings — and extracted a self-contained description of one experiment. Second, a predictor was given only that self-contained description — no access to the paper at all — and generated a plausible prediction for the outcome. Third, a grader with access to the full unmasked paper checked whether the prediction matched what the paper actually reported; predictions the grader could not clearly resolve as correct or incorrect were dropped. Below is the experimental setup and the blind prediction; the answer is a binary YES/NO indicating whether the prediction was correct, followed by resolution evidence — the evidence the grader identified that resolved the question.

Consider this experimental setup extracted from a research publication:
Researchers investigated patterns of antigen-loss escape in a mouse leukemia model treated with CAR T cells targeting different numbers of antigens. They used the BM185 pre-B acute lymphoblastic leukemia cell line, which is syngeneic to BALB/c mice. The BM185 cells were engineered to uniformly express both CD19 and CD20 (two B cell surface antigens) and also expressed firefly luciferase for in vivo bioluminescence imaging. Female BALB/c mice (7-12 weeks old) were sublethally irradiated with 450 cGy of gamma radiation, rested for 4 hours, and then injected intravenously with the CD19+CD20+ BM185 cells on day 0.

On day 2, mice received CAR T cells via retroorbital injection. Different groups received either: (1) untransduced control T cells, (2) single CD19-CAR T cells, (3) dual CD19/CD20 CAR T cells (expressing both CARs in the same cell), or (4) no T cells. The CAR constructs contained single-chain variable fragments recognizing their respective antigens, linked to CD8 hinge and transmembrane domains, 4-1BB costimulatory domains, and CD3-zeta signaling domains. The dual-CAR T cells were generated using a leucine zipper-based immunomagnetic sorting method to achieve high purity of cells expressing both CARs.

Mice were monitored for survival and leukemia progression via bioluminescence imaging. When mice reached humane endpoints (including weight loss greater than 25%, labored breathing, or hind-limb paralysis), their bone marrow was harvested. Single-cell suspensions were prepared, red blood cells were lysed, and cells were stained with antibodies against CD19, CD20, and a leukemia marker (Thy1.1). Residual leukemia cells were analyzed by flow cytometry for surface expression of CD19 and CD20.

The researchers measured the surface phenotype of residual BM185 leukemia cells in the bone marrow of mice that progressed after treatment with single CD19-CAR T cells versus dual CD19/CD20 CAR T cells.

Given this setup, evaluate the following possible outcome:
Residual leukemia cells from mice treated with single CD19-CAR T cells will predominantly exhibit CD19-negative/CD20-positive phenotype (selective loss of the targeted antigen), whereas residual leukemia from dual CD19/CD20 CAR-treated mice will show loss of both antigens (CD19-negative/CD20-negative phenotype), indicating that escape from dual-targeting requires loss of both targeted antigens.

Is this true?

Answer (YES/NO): NO